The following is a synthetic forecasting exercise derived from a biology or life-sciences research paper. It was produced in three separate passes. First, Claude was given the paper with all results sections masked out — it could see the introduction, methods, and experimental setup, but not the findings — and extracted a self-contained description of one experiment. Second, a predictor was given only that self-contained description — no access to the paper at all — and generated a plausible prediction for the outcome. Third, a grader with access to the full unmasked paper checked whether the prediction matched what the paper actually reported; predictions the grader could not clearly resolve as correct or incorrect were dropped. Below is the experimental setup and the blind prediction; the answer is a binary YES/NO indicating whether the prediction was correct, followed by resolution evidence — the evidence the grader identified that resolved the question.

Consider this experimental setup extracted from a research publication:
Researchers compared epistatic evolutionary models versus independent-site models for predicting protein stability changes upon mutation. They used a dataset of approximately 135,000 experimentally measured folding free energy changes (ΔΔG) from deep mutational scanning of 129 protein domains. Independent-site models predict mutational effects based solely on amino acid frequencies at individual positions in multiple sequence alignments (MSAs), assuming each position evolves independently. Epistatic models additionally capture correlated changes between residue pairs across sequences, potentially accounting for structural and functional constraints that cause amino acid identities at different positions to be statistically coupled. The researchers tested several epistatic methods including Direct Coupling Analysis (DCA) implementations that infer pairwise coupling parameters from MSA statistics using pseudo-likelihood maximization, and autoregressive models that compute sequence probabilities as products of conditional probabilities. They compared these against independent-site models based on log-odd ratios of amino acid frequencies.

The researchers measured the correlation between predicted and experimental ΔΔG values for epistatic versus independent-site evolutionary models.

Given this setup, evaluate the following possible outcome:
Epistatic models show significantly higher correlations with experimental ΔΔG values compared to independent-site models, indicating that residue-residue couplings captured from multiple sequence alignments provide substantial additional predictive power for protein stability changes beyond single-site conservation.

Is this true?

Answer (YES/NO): NO